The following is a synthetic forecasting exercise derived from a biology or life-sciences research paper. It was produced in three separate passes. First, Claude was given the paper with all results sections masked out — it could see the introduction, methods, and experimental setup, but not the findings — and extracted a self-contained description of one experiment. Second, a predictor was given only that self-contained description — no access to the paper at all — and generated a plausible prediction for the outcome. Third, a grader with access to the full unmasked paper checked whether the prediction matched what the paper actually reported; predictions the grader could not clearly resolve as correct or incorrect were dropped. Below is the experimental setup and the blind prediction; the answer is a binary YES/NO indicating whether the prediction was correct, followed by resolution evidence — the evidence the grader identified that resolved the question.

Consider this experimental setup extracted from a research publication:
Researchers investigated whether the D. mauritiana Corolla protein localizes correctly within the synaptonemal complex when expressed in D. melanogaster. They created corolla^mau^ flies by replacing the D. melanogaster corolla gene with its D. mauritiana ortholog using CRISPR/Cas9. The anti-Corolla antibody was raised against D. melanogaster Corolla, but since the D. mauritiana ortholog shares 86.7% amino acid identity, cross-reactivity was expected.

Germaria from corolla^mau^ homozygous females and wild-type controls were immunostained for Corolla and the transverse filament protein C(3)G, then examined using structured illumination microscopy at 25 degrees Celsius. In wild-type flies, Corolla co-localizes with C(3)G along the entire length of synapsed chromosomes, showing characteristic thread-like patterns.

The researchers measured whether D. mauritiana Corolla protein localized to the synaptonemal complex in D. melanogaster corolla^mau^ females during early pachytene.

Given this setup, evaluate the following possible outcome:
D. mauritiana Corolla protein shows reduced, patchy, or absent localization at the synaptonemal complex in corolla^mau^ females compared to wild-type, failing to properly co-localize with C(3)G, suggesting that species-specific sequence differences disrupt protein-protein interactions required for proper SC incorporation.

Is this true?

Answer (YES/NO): NO